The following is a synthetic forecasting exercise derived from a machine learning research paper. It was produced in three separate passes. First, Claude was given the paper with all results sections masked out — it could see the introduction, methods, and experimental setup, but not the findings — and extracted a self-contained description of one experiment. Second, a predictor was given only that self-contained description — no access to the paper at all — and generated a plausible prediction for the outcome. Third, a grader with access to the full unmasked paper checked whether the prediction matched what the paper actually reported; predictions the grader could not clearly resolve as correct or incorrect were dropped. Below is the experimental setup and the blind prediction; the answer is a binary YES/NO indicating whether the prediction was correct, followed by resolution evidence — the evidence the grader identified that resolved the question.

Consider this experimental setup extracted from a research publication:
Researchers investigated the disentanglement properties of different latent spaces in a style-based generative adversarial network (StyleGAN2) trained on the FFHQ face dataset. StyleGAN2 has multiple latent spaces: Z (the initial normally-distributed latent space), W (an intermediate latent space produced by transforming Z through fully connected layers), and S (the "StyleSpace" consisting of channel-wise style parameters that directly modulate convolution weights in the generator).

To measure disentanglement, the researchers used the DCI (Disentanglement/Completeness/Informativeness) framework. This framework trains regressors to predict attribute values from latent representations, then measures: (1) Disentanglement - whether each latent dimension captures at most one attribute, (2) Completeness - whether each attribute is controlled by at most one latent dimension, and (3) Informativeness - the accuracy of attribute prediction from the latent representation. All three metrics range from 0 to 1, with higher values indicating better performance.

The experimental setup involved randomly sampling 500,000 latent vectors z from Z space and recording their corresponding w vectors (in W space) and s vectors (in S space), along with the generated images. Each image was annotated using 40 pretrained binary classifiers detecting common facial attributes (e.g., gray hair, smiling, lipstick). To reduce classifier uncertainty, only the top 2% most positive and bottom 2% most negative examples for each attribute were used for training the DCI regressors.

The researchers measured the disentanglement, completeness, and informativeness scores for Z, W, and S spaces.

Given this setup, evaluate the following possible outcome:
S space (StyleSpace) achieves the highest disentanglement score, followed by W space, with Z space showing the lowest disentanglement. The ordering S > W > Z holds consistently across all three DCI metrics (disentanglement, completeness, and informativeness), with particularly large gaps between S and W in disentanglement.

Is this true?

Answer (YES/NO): NO